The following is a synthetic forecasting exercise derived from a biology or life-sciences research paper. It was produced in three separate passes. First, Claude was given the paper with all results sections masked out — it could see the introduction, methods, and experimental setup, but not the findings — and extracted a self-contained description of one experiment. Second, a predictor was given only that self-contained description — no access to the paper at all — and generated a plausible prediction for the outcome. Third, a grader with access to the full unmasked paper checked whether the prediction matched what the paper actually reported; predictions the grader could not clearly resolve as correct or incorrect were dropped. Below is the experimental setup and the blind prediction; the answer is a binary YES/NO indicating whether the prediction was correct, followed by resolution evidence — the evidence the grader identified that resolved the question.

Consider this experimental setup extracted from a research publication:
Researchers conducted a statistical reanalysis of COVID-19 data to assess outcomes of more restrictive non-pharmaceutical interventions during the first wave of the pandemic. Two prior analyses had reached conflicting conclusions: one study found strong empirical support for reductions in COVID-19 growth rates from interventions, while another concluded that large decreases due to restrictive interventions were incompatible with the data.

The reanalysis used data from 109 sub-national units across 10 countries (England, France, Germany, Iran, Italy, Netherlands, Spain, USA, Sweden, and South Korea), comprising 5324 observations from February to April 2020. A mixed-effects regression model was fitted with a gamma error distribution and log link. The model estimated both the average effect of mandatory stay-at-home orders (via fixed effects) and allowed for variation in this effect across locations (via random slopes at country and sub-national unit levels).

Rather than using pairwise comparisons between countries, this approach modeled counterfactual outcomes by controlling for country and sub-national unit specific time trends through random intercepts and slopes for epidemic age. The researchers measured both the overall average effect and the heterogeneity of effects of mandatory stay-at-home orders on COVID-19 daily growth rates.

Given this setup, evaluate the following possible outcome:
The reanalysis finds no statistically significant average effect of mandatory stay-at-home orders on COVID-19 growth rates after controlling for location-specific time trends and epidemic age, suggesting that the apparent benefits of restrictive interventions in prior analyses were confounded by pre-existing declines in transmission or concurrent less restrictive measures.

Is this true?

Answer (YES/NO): NO